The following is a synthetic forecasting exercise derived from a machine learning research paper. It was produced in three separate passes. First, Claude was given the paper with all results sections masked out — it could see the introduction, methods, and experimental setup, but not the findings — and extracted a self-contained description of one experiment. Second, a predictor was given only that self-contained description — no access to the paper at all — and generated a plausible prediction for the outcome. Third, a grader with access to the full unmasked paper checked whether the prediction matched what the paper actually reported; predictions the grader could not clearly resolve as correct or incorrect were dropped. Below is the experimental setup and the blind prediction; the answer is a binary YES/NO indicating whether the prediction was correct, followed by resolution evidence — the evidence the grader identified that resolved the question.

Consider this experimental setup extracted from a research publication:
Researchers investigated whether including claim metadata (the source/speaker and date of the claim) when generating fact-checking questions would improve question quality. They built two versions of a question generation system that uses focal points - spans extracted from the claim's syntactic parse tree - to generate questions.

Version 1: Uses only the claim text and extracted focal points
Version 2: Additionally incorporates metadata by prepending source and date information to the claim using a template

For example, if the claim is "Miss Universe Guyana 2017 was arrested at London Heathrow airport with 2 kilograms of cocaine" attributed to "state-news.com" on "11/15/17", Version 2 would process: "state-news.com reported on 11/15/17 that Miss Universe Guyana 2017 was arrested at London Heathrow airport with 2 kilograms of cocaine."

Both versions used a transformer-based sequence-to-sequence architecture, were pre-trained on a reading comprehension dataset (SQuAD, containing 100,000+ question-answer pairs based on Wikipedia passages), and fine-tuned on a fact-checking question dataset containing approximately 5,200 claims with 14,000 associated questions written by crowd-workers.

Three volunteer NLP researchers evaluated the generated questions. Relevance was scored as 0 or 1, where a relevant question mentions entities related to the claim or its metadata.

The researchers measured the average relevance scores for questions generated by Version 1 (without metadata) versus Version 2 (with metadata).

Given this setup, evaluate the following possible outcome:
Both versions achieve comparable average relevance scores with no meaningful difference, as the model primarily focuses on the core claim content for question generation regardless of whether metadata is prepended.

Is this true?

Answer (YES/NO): NO